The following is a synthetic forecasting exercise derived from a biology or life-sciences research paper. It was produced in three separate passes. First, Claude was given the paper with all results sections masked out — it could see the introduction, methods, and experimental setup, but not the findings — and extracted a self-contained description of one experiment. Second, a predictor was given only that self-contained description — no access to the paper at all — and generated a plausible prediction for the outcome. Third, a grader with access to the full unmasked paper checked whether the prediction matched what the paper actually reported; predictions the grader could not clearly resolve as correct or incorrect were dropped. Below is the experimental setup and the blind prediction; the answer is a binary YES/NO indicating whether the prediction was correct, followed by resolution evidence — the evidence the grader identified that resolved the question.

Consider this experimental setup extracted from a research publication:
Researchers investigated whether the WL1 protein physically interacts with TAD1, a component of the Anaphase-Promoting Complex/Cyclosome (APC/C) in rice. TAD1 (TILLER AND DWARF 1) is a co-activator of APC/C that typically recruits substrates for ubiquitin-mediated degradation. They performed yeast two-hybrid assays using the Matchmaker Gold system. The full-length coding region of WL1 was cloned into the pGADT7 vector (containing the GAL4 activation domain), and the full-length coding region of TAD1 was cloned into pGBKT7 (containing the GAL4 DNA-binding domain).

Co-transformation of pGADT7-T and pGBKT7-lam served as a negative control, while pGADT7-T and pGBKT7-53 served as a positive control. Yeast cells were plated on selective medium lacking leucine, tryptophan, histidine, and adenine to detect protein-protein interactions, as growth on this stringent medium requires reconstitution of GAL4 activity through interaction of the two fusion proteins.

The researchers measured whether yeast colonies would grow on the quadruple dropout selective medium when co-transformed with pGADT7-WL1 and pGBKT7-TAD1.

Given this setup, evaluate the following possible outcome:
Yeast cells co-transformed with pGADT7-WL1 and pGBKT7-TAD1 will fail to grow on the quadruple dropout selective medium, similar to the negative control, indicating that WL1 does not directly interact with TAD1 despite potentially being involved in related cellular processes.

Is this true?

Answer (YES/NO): NO